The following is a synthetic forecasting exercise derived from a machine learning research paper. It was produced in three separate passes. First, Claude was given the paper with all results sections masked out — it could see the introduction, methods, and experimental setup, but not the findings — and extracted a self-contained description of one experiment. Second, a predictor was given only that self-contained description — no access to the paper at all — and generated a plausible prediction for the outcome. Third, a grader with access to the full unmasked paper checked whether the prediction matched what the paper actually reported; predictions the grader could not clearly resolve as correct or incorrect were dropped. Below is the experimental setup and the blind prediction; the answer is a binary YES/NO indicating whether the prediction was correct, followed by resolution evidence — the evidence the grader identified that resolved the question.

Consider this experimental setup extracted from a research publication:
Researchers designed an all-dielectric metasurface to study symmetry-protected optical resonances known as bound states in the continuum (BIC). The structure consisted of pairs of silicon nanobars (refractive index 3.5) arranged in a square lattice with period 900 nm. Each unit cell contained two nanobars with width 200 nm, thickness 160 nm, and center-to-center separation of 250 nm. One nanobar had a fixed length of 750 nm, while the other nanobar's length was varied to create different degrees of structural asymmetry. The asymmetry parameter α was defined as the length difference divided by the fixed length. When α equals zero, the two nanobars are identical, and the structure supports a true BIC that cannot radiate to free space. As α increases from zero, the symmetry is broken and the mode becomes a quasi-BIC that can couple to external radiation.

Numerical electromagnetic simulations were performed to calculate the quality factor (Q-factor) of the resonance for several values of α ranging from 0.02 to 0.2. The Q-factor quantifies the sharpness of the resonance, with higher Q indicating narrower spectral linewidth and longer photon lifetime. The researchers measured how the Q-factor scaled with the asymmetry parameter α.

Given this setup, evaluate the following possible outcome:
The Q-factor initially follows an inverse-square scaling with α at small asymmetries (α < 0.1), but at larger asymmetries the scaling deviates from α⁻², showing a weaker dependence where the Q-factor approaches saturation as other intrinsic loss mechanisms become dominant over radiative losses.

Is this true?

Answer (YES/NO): NO